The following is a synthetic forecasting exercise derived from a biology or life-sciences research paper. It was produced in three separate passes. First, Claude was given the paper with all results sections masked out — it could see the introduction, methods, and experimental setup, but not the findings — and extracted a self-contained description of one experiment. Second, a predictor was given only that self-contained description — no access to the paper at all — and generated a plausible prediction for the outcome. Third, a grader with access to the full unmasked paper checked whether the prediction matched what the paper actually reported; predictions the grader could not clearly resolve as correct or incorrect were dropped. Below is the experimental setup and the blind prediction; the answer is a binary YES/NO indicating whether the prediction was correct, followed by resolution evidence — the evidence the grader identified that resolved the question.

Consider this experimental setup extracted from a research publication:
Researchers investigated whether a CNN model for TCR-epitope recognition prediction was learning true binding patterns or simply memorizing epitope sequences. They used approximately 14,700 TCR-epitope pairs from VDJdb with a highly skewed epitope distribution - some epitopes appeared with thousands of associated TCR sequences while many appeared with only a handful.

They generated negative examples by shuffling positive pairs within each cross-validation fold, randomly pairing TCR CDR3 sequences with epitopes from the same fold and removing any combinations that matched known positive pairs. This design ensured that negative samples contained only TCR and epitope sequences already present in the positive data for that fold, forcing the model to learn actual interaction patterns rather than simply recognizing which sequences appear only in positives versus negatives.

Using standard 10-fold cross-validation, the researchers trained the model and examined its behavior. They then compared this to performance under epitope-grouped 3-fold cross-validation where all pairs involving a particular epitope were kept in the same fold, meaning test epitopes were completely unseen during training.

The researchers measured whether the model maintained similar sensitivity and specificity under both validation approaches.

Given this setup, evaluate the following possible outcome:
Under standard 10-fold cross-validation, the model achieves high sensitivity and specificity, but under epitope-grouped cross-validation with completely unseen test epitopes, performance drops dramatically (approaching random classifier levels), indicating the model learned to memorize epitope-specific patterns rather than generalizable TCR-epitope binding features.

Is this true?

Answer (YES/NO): YES